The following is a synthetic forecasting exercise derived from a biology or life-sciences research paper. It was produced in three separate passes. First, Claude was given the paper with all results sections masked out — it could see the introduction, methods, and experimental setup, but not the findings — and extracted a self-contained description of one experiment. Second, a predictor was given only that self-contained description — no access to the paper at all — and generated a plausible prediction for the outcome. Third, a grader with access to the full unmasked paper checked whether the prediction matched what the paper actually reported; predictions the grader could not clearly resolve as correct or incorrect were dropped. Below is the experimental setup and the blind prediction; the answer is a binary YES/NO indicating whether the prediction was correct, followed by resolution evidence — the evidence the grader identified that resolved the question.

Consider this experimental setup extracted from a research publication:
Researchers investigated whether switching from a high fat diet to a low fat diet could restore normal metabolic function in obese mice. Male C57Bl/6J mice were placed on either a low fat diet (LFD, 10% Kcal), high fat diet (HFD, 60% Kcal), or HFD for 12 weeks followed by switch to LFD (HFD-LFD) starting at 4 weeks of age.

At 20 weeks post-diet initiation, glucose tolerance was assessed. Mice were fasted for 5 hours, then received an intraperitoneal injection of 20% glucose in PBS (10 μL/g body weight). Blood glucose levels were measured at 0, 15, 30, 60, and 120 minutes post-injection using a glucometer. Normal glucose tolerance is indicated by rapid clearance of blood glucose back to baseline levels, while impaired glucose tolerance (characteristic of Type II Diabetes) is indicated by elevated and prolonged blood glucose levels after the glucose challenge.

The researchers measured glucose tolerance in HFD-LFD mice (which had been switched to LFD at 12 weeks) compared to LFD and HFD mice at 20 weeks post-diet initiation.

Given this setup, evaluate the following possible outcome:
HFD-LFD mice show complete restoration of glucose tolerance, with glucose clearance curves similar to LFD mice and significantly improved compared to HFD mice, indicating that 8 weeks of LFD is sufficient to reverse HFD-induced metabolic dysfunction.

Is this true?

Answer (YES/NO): YES